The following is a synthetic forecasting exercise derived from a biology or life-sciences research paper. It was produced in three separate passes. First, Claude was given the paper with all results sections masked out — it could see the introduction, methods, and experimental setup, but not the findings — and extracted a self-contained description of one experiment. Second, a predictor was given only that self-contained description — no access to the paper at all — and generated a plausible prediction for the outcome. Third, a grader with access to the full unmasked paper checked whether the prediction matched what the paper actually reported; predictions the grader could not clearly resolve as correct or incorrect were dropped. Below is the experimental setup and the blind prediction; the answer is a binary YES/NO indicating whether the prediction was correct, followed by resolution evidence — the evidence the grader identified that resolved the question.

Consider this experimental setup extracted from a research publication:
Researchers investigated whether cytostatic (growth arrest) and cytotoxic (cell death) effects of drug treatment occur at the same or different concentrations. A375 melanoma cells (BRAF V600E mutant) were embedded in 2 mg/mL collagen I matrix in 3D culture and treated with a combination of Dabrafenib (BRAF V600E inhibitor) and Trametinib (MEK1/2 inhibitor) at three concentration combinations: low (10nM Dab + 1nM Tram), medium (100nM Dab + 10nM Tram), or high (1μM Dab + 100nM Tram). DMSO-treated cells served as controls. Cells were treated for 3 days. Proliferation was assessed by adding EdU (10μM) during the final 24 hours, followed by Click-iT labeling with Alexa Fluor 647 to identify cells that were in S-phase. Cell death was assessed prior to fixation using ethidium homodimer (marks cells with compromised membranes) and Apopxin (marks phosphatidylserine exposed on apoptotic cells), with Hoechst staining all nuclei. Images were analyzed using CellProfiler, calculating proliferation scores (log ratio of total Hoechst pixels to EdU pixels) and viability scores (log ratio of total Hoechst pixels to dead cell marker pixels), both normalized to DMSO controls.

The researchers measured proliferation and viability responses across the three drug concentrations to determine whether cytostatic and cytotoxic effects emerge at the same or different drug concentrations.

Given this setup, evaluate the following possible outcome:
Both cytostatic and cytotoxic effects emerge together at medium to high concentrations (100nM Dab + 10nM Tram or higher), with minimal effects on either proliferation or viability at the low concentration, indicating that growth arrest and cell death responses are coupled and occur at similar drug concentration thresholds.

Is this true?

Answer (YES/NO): NO